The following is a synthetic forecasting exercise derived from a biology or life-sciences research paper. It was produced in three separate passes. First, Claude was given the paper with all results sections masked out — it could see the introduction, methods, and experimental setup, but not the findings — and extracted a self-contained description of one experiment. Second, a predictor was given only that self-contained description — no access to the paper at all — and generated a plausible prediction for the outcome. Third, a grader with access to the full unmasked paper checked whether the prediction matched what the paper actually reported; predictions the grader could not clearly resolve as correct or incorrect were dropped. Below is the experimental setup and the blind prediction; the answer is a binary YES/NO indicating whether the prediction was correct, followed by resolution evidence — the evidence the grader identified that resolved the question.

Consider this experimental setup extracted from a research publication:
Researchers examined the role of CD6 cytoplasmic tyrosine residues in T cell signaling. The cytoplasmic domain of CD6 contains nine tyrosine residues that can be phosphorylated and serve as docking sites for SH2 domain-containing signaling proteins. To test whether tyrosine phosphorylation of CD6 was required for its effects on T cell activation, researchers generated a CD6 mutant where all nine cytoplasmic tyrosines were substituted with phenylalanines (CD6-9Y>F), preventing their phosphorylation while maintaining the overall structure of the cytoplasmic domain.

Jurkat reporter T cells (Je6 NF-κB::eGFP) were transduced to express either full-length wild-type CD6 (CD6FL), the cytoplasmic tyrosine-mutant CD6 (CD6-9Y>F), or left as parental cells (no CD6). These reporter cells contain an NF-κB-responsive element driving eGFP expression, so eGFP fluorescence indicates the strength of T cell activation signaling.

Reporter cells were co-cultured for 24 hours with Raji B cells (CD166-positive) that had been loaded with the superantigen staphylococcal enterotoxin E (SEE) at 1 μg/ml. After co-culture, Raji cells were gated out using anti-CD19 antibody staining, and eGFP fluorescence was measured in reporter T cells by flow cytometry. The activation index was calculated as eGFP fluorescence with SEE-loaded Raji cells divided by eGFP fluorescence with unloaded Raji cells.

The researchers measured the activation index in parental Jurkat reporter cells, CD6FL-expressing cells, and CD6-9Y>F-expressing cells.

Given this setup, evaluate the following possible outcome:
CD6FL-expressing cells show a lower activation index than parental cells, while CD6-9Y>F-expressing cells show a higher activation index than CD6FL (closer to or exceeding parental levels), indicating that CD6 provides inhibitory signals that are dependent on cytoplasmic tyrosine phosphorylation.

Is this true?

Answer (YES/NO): NO